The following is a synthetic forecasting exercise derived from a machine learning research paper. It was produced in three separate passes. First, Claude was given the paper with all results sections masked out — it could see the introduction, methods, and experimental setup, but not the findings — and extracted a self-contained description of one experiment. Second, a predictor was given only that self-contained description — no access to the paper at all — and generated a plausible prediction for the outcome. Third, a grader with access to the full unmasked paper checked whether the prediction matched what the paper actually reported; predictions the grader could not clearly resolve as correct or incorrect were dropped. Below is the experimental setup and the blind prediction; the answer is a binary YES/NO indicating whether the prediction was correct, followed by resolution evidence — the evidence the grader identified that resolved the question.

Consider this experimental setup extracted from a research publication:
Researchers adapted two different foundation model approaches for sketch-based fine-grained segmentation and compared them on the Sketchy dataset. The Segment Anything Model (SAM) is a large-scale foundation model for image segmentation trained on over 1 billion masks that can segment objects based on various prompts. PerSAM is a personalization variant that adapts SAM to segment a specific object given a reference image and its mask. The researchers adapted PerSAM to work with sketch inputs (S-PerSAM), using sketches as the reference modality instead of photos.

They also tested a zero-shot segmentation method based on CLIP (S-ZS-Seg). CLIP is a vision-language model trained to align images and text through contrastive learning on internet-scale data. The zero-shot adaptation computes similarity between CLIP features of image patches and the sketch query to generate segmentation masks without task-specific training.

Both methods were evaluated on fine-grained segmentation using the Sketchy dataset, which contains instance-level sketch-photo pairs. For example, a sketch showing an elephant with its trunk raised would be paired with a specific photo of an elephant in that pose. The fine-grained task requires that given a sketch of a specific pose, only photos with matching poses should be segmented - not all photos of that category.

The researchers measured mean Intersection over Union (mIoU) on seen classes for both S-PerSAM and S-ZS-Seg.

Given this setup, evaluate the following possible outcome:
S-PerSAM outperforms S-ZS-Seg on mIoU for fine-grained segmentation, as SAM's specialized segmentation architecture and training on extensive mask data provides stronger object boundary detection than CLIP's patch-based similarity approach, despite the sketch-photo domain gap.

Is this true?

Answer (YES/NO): NO